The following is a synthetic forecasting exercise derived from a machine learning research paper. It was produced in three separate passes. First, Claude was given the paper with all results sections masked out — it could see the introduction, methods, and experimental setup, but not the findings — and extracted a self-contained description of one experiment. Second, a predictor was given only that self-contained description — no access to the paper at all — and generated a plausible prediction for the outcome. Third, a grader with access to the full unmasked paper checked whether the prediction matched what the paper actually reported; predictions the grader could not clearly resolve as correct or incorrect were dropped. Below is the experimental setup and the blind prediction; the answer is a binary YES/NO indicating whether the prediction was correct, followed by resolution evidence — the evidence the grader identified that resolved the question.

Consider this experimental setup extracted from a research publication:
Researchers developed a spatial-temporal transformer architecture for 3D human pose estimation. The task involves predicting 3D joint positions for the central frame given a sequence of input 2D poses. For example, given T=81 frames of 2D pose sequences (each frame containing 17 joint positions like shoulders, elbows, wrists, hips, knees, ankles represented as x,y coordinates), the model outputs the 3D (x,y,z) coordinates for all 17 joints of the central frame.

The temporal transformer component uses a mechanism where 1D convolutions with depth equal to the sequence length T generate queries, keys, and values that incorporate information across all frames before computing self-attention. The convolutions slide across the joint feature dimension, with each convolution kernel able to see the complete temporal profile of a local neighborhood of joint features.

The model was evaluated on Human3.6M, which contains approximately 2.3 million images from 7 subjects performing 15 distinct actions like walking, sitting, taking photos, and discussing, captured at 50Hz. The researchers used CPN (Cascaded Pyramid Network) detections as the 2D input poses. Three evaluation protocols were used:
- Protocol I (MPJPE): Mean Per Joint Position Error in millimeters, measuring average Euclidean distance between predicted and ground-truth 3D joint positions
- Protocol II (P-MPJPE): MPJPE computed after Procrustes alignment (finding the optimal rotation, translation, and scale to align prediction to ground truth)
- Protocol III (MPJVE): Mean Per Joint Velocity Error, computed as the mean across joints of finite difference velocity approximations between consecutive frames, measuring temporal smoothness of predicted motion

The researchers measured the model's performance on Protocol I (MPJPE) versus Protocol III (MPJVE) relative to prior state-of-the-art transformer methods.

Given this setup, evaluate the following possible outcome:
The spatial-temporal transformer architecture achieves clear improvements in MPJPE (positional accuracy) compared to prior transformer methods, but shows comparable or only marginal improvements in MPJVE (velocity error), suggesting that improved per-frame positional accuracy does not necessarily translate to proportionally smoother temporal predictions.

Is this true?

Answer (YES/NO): NO